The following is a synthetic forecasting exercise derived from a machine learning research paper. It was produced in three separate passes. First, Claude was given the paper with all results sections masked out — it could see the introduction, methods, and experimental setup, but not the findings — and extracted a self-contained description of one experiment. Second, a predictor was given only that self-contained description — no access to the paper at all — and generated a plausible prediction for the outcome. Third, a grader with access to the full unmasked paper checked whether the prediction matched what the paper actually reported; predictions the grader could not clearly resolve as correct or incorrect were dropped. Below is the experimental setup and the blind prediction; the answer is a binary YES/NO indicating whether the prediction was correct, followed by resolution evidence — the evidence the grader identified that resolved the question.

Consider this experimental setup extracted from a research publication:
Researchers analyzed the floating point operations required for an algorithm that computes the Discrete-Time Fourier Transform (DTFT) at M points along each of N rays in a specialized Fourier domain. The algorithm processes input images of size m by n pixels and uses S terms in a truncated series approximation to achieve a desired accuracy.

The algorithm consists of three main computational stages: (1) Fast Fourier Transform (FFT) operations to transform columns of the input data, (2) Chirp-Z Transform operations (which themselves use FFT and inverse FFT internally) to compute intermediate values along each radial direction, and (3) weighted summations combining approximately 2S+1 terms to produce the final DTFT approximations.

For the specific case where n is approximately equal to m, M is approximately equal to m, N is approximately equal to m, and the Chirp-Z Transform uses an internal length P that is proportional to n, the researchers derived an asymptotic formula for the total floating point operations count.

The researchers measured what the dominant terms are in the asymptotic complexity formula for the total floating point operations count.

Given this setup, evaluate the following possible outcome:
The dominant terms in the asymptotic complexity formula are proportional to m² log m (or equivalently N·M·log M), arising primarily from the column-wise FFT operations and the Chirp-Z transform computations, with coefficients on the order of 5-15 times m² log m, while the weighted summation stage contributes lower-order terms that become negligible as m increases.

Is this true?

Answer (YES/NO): NO